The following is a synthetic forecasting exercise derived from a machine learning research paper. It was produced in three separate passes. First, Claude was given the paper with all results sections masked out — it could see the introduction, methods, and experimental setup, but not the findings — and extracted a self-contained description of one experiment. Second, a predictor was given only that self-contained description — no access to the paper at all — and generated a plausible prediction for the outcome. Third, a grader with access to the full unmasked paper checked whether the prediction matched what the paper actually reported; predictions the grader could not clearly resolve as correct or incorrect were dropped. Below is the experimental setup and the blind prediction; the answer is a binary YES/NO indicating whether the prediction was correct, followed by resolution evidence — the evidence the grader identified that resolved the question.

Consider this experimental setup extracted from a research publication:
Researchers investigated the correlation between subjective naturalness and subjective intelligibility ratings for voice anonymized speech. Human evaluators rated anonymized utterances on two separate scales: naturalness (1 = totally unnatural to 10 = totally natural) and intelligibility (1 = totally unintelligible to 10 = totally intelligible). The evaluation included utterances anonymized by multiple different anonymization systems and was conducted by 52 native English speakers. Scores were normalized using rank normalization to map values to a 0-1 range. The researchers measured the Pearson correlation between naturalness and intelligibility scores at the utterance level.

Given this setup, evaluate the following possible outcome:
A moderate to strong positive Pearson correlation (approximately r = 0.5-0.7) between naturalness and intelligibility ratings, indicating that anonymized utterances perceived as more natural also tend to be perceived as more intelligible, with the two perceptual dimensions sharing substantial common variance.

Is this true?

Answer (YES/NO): YES